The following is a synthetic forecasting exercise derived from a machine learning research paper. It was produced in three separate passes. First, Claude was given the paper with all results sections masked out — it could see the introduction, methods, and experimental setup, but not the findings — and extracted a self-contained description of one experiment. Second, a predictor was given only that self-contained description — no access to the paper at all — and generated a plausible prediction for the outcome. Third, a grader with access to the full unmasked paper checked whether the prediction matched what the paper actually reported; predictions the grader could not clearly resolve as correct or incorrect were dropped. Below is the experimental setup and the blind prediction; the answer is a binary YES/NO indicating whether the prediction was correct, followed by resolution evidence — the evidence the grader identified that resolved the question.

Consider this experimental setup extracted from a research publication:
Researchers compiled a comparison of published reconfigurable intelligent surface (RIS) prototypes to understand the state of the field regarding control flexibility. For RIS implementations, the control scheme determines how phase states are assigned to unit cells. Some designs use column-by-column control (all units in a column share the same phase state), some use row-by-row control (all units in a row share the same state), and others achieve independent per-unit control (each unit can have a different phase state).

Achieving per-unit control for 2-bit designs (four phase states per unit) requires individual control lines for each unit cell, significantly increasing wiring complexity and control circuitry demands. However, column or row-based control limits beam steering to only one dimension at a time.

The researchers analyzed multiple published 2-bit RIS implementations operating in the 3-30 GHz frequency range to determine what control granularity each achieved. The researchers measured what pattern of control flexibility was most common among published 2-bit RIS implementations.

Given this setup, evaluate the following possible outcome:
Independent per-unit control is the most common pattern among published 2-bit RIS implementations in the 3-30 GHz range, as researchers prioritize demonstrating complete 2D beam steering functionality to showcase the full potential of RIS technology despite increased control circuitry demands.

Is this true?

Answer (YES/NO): NO